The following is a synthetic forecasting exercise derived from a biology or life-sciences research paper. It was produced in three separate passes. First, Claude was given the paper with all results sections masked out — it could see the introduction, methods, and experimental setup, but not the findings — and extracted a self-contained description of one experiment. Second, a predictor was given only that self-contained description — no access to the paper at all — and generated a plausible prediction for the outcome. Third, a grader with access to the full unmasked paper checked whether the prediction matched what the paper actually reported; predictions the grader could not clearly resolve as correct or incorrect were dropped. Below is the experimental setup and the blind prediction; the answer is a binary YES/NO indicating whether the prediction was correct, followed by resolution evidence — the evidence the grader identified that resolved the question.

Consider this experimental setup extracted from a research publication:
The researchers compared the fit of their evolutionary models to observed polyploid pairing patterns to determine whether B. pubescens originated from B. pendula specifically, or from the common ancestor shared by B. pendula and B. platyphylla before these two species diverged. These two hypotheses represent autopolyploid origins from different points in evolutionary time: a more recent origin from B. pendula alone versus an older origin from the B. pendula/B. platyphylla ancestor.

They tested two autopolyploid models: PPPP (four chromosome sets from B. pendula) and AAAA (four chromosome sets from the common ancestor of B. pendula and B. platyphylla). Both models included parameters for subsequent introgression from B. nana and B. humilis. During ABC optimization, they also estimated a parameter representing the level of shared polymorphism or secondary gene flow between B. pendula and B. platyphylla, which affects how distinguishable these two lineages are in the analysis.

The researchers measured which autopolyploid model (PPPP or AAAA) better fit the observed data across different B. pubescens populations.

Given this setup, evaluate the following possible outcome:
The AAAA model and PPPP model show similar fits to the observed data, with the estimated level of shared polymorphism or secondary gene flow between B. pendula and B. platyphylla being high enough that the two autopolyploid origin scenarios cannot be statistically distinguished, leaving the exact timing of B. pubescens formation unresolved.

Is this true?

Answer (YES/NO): NO